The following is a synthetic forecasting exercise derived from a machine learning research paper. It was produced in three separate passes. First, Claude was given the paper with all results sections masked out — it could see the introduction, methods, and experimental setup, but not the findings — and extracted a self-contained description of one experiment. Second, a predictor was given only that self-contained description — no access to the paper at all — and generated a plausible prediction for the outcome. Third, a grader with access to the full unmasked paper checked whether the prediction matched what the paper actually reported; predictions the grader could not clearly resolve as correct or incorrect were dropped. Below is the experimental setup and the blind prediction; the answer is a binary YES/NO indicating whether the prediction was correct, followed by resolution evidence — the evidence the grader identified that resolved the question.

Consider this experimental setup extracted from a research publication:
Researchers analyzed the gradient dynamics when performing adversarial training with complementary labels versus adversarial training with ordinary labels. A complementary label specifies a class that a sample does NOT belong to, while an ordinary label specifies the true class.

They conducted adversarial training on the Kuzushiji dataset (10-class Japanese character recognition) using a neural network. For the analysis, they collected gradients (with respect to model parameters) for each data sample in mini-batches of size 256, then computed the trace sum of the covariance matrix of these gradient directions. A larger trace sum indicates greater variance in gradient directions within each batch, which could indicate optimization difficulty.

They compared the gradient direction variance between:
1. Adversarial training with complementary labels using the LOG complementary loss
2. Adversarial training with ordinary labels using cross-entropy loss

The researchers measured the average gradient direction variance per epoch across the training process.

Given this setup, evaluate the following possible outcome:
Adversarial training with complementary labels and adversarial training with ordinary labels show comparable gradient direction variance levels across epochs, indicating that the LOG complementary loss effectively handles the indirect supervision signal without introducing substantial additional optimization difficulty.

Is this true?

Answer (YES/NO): NO